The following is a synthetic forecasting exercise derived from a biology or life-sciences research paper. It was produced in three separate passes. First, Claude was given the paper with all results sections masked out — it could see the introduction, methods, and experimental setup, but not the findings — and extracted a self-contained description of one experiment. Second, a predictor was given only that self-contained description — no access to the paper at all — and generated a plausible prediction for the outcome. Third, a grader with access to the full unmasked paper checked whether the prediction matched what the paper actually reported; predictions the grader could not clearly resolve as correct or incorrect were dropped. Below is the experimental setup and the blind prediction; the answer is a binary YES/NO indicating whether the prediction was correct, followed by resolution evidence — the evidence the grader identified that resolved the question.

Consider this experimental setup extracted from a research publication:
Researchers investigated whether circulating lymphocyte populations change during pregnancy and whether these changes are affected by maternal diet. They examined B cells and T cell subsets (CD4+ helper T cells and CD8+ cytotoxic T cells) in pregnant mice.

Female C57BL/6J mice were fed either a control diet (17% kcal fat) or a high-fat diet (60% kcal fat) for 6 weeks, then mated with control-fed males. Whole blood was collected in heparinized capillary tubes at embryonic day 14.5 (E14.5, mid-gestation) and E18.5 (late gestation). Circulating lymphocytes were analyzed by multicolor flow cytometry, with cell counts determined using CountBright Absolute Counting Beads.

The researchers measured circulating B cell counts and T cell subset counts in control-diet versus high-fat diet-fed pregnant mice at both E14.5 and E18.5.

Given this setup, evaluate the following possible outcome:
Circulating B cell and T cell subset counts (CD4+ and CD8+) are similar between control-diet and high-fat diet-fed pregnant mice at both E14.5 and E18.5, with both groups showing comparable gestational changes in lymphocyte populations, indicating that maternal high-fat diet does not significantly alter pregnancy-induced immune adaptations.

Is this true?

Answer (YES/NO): NO